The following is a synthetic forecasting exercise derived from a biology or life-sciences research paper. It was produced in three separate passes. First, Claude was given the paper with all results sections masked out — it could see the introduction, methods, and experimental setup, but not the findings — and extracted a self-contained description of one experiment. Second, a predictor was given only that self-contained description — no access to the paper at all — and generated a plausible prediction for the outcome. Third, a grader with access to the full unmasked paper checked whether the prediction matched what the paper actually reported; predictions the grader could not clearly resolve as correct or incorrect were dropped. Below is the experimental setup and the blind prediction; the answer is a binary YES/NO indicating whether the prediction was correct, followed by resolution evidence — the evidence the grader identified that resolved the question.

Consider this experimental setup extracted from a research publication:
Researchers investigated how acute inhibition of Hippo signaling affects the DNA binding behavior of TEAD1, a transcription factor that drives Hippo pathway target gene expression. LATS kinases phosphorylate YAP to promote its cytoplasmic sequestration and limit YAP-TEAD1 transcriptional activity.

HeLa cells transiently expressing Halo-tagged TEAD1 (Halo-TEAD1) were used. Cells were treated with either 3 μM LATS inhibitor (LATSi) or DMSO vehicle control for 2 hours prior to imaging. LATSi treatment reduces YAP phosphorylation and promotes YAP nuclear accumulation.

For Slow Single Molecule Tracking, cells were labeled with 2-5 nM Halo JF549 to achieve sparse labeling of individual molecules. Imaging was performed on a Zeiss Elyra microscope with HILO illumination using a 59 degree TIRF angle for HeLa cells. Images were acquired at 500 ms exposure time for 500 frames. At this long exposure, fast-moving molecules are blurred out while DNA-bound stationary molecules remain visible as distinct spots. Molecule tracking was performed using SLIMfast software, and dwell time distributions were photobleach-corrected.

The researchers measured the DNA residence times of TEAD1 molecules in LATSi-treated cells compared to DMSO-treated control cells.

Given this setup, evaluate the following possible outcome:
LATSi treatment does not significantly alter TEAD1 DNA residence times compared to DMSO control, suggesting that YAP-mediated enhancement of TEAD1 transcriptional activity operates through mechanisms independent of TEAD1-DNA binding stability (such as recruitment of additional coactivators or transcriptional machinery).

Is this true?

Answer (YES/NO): NO